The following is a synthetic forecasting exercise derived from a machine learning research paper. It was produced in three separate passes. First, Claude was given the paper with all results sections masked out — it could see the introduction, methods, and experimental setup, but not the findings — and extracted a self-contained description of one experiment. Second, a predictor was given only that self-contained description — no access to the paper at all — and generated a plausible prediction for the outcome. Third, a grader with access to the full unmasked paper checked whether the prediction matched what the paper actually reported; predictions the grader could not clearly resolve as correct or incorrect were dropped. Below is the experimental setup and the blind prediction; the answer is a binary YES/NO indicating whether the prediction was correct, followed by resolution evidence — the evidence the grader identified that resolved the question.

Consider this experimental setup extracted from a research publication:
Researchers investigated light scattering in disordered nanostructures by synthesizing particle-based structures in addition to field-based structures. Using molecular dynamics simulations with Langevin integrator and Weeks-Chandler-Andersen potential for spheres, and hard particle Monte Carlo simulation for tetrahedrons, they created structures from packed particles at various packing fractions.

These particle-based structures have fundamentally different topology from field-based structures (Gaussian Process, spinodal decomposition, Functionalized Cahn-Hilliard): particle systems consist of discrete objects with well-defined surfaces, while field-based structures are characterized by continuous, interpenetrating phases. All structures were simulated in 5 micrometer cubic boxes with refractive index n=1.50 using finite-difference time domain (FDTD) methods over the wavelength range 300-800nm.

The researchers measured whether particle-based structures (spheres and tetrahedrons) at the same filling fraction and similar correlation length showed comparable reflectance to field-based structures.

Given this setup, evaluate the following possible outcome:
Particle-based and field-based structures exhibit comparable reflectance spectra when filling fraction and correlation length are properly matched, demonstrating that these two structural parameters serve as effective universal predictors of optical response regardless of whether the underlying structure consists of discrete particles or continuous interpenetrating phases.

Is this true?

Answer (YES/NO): NO